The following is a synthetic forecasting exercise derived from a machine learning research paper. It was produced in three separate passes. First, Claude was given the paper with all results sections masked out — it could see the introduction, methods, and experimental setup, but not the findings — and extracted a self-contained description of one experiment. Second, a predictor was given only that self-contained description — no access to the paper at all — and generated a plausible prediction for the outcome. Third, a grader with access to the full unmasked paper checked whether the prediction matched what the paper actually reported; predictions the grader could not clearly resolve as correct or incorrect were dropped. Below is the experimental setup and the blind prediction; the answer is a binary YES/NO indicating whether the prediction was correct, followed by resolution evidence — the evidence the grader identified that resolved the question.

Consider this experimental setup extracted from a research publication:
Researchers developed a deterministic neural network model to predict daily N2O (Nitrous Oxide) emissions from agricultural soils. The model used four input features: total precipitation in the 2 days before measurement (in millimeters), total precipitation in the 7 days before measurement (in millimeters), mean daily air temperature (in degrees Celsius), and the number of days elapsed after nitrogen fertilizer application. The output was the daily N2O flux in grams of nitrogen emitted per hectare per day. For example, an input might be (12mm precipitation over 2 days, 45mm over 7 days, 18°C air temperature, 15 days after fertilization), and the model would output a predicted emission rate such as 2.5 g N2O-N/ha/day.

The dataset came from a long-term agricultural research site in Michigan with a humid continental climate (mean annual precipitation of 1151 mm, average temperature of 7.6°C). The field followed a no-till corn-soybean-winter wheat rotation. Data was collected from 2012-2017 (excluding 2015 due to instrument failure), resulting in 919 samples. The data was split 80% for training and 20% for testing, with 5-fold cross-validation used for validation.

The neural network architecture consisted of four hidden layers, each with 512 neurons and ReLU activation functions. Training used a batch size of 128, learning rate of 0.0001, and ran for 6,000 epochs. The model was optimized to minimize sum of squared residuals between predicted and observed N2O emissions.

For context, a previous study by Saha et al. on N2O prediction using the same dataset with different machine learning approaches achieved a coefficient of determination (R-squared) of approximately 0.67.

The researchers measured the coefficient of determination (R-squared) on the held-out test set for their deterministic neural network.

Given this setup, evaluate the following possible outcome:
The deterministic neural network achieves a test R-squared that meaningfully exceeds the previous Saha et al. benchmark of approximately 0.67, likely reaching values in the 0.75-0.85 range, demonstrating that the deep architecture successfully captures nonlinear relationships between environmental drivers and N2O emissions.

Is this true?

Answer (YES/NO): NO